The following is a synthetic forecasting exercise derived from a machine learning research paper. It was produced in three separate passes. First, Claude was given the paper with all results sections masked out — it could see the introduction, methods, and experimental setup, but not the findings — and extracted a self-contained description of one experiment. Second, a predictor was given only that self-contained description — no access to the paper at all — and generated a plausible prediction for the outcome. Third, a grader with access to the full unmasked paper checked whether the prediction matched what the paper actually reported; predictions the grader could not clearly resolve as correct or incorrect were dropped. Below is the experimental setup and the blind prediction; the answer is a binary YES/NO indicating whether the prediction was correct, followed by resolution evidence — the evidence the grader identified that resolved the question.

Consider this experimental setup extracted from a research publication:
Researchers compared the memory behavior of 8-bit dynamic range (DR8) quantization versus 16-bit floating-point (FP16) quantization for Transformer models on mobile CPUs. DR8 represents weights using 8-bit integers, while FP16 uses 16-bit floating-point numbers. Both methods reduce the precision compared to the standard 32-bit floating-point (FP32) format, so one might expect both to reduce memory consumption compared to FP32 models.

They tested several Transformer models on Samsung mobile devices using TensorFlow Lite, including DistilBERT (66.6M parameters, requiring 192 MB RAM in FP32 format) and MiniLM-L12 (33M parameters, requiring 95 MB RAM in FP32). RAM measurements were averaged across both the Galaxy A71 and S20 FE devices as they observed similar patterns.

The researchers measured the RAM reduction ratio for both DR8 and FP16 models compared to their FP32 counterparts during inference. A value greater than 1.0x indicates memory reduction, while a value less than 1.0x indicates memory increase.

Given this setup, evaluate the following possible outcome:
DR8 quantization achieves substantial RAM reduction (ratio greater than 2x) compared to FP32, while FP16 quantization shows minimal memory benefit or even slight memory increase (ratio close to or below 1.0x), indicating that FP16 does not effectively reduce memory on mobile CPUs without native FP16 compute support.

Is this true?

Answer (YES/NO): YES